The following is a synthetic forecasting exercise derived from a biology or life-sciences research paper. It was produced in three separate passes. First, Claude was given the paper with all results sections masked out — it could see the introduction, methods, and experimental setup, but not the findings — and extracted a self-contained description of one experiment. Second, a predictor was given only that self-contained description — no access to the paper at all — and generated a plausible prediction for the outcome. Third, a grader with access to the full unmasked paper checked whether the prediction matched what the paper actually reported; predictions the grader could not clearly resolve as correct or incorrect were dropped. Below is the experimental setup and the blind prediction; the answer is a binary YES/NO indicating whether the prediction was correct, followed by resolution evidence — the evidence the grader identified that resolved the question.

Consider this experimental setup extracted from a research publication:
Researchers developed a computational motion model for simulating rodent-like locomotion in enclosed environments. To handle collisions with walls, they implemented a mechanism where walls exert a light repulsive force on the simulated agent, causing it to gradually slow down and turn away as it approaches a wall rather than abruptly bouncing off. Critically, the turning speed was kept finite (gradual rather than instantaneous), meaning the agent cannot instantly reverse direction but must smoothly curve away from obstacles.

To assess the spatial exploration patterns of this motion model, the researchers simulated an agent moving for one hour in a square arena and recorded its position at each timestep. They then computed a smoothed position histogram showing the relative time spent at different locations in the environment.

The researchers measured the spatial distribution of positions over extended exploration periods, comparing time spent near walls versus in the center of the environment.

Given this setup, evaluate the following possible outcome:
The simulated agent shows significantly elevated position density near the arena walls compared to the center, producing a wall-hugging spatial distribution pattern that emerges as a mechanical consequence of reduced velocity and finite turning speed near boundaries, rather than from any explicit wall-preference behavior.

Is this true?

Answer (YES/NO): YES